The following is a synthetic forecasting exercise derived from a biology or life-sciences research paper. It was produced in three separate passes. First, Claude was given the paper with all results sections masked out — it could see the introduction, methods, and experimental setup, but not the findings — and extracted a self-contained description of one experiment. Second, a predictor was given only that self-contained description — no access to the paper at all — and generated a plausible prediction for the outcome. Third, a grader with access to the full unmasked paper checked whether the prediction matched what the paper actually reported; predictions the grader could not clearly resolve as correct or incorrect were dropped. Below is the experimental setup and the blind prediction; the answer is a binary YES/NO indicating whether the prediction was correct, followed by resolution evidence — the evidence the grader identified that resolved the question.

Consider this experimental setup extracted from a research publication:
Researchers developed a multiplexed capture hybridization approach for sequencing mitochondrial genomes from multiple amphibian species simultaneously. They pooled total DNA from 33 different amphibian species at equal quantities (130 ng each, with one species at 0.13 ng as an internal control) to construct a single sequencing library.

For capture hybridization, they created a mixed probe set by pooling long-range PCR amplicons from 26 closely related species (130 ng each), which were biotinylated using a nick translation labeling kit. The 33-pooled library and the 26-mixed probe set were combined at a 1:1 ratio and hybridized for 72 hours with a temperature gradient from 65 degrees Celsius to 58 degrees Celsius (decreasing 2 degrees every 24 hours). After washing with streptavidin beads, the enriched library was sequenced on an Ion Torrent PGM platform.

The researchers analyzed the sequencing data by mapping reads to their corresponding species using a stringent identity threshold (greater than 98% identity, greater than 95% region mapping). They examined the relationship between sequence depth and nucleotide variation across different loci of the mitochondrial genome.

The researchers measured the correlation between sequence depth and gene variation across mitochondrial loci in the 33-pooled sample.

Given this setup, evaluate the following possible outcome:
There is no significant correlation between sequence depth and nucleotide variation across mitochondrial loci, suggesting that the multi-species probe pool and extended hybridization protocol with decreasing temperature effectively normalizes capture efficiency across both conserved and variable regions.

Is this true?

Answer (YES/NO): NO